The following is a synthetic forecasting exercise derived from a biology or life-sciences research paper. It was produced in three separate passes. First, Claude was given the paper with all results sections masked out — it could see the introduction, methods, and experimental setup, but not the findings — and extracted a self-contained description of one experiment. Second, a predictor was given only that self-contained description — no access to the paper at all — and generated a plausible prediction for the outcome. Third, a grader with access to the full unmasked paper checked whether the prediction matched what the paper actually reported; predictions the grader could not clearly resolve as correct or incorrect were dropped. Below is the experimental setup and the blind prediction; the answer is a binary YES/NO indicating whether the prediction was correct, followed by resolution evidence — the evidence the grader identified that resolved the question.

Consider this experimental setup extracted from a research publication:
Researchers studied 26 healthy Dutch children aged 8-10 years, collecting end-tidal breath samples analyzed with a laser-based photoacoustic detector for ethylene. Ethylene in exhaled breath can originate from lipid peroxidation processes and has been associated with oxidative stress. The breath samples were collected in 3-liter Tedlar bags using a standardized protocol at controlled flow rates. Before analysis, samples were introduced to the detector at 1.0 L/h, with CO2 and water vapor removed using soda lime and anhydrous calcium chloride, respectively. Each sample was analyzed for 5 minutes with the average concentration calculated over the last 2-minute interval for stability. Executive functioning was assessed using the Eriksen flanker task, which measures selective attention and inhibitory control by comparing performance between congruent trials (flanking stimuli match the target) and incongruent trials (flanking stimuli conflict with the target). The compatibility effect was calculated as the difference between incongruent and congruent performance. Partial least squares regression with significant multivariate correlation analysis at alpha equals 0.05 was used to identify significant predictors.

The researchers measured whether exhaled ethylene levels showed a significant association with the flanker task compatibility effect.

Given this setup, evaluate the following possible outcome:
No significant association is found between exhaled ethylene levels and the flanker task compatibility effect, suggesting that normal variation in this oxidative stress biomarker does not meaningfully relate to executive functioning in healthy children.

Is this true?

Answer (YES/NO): NO